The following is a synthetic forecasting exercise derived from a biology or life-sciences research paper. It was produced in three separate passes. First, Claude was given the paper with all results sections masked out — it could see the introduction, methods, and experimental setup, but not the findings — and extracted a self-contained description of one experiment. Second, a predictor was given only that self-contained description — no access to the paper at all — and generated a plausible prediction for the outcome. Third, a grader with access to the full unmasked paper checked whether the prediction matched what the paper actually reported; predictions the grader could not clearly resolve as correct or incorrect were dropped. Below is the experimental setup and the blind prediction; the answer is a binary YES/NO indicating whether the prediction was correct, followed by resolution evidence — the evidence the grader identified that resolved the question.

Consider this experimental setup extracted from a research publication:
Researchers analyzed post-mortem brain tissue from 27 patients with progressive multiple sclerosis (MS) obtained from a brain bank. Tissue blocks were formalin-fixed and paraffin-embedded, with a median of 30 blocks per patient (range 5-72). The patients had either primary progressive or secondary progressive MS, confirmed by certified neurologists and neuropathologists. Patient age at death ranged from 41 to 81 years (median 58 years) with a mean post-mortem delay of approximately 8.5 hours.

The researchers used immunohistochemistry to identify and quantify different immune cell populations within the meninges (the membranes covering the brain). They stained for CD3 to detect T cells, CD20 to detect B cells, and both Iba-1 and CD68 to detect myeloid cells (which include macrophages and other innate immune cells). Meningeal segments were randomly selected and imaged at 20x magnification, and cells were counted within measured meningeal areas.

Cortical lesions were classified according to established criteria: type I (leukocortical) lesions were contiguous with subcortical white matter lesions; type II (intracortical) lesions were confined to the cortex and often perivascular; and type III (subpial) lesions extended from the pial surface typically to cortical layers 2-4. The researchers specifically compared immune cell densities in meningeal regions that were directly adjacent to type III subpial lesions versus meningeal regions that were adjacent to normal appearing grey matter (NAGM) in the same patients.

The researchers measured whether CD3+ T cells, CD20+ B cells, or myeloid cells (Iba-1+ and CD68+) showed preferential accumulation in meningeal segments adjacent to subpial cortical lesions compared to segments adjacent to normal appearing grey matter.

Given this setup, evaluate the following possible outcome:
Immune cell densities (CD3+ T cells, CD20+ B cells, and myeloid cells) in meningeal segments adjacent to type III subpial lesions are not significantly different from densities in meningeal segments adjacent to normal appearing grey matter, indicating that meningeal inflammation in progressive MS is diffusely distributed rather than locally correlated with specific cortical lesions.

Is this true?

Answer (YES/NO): NO